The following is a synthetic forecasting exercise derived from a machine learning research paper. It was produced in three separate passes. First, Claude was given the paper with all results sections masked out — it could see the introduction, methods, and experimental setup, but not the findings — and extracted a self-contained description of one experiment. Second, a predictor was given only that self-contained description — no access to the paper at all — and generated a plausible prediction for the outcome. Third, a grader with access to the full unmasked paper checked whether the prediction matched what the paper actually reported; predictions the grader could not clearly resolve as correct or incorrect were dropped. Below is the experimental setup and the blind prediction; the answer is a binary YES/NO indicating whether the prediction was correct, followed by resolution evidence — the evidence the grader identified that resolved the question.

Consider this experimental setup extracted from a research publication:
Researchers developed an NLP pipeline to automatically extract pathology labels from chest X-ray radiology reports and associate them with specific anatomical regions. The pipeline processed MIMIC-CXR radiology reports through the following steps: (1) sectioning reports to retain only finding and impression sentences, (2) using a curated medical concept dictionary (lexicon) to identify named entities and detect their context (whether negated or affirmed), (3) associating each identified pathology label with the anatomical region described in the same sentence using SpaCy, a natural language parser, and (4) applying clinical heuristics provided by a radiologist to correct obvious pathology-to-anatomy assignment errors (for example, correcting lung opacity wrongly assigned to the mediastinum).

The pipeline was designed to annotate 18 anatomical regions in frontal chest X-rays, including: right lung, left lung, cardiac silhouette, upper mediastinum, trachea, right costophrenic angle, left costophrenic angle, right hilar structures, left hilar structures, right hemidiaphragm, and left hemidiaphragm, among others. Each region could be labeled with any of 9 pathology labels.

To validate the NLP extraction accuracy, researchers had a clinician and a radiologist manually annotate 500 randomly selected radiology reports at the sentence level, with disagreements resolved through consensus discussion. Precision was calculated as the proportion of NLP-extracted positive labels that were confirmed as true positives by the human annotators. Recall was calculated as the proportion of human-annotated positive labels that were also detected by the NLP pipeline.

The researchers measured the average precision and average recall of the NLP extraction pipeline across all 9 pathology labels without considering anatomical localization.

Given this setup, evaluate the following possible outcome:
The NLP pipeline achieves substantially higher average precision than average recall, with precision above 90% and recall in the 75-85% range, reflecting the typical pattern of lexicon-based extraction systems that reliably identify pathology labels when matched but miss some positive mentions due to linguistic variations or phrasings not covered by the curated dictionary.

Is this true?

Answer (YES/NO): NO